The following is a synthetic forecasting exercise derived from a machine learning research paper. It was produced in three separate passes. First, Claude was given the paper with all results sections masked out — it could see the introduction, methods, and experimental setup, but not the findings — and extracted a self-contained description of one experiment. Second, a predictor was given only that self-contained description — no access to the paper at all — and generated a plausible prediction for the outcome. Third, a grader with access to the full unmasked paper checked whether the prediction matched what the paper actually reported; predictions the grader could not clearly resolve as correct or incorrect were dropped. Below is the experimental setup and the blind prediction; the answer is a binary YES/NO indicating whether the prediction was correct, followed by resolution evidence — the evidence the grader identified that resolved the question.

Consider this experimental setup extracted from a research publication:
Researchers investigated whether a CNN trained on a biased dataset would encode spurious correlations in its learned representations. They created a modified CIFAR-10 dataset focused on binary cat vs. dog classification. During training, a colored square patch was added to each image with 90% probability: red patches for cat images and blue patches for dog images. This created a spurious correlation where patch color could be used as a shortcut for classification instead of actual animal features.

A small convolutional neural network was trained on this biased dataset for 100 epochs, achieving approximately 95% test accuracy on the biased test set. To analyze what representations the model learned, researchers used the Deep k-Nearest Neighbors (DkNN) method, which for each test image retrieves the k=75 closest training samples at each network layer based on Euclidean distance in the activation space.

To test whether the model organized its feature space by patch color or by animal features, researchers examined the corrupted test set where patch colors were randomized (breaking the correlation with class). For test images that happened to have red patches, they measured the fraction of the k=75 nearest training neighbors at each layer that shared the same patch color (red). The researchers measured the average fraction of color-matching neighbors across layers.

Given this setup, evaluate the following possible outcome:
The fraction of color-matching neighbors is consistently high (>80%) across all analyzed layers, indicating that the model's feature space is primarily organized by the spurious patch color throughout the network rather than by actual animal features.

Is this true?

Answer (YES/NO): YES